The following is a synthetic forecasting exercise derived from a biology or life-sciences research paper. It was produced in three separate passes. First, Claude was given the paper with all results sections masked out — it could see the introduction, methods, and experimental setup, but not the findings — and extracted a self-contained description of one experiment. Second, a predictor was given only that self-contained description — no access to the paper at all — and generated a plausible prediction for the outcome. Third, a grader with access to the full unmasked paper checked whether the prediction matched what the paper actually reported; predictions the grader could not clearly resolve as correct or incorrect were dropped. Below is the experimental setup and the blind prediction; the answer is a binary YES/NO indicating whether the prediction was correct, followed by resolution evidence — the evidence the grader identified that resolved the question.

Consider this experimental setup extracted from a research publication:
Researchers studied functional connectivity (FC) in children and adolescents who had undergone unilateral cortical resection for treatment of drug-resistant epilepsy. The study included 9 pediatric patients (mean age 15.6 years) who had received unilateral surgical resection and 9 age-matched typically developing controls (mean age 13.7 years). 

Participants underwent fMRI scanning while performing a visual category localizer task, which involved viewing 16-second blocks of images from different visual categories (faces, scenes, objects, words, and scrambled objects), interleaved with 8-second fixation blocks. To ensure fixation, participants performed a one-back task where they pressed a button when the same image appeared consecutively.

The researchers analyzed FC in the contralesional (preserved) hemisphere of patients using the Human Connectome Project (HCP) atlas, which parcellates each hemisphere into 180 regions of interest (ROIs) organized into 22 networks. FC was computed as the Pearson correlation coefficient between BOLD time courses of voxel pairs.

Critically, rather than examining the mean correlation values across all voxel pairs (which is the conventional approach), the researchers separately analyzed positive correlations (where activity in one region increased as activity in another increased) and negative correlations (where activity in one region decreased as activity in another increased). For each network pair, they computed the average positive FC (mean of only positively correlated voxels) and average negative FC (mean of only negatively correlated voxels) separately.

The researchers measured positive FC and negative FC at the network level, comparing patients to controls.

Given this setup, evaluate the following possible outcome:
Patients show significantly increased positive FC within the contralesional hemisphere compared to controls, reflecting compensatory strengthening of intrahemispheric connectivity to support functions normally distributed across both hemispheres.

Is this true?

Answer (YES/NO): NO